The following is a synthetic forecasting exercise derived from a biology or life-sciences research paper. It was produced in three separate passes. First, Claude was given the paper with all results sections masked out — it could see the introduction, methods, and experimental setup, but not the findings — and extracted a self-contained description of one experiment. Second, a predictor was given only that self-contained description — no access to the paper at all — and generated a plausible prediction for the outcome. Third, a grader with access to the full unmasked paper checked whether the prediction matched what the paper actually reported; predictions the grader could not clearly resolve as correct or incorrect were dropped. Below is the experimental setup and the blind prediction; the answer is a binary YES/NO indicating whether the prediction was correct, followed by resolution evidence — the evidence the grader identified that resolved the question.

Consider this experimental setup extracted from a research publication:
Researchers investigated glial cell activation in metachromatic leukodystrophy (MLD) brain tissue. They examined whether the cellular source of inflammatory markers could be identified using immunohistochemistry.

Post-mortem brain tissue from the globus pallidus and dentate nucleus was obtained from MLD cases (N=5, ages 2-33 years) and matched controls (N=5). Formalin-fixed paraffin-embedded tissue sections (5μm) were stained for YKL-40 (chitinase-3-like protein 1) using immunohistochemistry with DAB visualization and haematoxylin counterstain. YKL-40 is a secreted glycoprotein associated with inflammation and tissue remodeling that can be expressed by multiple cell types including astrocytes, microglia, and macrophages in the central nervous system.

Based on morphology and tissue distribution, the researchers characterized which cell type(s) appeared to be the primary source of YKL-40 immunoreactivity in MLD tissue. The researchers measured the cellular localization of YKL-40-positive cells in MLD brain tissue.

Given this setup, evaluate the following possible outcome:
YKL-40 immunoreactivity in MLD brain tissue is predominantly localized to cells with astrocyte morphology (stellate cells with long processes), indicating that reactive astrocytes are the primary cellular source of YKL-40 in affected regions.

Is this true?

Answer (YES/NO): NO